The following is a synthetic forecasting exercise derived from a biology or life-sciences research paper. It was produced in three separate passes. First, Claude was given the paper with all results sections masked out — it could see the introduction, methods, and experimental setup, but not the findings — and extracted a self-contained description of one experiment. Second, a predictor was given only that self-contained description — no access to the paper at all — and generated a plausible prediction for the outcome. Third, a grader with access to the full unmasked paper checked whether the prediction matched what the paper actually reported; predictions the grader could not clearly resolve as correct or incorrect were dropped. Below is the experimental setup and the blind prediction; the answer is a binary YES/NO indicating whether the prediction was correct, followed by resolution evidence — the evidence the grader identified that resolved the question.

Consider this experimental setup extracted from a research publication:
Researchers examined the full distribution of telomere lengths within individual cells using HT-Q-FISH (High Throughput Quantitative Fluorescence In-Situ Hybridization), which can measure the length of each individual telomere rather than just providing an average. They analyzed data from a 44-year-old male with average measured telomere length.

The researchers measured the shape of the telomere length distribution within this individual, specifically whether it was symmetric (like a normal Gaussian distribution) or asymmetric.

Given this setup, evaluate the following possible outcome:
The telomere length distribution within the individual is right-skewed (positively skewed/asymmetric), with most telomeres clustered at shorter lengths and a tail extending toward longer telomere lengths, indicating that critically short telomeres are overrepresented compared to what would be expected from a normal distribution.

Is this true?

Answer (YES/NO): YES